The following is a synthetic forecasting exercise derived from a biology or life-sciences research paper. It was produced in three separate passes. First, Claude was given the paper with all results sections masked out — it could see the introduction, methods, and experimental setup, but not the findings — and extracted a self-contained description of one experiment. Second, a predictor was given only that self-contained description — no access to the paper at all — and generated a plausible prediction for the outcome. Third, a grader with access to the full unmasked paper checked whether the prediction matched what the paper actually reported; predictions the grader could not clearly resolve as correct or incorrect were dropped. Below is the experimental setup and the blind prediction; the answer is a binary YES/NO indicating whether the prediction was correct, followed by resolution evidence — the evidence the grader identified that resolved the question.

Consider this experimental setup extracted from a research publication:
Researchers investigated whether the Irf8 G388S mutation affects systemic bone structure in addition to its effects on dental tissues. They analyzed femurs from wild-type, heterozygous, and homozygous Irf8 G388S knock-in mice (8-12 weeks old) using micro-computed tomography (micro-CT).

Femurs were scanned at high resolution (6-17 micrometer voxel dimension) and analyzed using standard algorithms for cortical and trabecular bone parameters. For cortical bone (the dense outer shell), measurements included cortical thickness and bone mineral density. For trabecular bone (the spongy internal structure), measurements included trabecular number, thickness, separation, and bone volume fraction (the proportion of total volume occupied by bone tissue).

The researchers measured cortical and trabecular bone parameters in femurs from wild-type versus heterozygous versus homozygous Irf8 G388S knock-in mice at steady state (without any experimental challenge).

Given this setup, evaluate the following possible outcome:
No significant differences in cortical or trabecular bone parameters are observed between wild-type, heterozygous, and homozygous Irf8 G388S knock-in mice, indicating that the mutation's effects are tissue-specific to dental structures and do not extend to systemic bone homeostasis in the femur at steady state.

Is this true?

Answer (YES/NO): NO